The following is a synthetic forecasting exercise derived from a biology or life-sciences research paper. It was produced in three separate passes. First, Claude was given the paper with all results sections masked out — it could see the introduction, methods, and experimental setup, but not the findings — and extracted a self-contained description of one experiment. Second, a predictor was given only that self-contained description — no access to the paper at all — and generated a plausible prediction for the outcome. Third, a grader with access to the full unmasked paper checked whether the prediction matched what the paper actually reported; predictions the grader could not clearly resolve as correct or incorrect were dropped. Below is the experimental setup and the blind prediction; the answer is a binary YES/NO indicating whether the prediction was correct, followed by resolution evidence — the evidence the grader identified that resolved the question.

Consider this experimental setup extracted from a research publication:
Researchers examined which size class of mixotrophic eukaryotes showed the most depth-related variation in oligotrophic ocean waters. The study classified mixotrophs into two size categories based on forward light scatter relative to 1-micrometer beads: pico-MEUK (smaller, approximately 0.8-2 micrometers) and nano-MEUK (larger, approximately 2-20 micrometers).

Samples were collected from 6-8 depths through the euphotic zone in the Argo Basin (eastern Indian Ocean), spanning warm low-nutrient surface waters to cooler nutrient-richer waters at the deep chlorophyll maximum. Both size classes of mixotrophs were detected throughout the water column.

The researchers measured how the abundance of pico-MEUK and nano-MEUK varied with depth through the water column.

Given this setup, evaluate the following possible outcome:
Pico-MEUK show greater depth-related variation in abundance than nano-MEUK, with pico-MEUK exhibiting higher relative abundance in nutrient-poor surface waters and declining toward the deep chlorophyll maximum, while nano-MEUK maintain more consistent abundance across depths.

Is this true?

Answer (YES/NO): NO